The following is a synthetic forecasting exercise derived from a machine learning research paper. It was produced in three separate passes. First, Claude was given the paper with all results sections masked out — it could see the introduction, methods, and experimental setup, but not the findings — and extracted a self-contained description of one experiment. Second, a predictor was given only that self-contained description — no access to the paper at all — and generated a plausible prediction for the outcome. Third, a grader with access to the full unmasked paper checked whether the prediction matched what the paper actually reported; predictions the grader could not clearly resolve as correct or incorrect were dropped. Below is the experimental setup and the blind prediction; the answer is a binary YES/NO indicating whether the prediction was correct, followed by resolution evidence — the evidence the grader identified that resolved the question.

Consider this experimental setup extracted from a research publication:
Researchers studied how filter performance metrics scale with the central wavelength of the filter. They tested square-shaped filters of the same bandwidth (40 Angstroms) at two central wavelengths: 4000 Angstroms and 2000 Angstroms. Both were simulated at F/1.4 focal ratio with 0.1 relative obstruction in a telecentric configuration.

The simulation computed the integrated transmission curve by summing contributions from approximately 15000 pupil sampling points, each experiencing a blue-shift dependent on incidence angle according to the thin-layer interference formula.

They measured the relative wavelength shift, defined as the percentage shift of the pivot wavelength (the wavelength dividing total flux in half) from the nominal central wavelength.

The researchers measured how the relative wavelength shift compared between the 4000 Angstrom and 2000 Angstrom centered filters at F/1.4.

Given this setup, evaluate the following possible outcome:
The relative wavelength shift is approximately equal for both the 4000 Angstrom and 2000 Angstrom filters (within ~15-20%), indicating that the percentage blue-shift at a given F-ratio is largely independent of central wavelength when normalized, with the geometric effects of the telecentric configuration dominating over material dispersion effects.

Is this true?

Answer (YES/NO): YES